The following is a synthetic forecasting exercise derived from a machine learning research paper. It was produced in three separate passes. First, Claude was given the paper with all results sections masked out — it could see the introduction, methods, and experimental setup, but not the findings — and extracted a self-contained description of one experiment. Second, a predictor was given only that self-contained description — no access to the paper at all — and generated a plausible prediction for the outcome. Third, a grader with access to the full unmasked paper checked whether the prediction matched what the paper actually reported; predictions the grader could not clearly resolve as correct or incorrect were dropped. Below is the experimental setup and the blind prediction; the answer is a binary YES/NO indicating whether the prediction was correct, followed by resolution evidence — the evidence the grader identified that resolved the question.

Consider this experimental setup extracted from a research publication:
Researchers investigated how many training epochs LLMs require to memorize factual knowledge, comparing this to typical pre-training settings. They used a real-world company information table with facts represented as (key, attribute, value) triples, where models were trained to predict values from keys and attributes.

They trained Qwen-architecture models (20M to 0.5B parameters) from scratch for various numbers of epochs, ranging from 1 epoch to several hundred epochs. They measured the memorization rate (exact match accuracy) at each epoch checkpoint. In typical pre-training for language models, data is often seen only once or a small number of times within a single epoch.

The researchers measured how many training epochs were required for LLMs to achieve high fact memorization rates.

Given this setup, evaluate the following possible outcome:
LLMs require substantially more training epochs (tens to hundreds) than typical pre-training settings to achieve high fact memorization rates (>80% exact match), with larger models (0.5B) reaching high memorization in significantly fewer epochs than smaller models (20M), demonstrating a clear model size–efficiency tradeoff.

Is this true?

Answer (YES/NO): NO